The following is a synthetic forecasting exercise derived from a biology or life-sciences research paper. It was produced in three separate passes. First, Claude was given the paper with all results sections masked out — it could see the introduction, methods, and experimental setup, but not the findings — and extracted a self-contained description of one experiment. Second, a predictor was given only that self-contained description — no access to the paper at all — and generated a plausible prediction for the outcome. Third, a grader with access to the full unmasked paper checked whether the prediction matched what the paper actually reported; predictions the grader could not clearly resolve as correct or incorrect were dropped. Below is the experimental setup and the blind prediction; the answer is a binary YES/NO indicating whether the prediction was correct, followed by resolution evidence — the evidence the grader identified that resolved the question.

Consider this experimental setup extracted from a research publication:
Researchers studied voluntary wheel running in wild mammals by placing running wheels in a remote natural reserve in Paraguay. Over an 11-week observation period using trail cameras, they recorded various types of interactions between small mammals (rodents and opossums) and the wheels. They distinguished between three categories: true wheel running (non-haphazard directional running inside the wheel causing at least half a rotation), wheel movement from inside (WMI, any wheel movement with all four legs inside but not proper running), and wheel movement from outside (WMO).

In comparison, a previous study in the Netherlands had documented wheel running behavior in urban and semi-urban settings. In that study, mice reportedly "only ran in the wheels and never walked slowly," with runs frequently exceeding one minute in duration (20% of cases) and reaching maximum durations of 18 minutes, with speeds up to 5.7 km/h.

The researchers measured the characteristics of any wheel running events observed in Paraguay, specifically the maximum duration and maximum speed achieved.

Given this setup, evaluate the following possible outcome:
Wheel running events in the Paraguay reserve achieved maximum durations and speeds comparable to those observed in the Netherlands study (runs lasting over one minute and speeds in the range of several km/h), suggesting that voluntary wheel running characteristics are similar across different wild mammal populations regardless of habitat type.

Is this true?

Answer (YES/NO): NO